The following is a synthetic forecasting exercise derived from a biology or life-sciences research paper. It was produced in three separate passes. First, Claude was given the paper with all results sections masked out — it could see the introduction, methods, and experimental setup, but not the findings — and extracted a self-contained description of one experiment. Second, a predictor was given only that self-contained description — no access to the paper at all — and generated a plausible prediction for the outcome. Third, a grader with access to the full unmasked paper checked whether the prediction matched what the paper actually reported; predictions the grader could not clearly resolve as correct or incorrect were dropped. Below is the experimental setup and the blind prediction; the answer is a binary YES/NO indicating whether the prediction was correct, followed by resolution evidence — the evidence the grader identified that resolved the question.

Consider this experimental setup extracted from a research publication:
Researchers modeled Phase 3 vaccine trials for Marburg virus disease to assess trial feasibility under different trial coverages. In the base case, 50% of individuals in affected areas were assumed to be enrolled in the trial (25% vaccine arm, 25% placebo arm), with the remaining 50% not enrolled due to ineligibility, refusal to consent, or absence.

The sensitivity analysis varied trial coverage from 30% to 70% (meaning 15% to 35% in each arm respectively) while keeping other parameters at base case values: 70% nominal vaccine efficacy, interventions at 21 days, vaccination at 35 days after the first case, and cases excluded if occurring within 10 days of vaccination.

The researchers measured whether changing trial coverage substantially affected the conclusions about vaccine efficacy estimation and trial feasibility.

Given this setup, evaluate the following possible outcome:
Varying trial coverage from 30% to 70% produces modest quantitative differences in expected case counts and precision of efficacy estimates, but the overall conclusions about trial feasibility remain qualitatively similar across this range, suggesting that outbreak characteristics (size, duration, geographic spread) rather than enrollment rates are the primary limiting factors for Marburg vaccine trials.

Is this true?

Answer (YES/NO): YES